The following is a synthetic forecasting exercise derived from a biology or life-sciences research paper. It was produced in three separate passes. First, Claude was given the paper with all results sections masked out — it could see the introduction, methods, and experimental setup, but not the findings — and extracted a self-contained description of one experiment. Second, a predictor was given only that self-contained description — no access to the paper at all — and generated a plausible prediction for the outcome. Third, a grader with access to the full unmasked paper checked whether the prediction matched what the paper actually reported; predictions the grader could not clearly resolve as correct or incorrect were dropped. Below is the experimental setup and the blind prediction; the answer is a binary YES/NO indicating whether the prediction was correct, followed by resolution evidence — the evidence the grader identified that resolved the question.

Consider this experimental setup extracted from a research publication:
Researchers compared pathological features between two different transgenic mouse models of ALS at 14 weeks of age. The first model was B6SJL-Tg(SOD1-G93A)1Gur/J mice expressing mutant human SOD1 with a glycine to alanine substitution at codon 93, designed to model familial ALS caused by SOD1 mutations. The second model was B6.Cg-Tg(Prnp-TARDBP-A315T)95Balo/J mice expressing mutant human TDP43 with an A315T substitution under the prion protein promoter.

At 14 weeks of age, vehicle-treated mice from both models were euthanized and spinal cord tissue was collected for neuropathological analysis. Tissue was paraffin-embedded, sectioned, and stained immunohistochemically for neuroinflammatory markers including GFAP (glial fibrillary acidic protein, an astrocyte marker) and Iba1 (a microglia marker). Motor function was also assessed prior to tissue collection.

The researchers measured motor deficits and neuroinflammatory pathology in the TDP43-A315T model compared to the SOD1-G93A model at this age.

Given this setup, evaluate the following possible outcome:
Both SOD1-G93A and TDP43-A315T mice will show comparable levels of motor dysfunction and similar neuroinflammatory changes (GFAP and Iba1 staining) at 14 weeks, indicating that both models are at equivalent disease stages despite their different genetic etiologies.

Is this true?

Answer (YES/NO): NO